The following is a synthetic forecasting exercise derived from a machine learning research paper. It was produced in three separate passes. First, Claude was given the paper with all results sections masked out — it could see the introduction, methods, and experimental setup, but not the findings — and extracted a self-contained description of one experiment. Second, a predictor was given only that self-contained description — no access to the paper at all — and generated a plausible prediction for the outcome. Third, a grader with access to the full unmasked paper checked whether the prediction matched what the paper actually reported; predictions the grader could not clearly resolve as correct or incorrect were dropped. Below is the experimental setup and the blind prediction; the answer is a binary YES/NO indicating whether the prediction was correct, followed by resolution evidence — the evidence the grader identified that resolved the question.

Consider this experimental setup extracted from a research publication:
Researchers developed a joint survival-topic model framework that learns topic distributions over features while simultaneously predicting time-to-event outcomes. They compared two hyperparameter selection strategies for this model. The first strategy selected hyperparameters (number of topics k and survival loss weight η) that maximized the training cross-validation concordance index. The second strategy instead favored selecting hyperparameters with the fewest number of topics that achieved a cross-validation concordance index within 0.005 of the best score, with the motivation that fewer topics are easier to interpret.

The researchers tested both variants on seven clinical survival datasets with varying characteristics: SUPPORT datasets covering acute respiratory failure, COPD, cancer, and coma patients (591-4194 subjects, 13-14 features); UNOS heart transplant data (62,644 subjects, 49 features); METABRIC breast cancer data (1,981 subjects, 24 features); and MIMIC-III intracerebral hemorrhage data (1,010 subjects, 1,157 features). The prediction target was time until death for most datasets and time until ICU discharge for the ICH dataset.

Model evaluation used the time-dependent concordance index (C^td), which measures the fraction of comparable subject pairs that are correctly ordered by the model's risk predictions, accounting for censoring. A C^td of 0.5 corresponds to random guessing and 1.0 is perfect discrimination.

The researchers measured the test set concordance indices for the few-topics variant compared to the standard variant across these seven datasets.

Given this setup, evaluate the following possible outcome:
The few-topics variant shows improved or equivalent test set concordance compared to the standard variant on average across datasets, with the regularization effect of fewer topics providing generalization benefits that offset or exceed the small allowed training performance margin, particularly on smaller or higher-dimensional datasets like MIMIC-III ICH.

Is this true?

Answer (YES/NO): NO